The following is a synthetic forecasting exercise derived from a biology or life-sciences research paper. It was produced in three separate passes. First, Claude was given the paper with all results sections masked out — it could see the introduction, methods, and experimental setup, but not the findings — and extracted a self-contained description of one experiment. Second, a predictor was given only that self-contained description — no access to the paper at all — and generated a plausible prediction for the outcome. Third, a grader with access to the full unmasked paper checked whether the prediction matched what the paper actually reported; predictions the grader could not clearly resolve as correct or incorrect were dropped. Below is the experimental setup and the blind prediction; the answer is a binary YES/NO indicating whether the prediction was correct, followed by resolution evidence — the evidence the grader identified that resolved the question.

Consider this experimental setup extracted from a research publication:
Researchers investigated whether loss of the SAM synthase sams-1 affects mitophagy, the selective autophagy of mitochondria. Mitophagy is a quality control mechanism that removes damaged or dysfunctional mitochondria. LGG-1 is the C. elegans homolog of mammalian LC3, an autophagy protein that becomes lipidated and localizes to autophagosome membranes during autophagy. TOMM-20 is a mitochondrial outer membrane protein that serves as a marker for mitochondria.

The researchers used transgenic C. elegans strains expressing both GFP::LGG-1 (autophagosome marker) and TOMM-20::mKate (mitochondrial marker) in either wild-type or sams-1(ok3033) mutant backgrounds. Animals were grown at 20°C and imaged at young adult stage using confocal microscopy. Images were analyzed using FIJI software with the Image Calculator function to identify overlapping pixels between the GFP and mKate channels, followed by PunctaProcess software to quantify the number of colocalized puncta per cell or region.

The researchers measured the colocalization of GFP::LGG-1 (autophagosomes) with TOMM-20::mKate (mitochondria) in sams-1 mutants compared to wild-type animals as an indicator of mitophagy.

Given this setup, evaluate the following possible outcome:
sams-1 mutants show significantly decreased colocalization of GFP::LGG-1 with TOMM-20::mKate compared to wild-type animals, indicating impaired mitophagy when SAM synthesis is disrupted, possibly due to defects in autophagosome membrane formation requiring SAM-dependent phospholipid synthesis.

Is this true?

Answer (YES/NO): NO